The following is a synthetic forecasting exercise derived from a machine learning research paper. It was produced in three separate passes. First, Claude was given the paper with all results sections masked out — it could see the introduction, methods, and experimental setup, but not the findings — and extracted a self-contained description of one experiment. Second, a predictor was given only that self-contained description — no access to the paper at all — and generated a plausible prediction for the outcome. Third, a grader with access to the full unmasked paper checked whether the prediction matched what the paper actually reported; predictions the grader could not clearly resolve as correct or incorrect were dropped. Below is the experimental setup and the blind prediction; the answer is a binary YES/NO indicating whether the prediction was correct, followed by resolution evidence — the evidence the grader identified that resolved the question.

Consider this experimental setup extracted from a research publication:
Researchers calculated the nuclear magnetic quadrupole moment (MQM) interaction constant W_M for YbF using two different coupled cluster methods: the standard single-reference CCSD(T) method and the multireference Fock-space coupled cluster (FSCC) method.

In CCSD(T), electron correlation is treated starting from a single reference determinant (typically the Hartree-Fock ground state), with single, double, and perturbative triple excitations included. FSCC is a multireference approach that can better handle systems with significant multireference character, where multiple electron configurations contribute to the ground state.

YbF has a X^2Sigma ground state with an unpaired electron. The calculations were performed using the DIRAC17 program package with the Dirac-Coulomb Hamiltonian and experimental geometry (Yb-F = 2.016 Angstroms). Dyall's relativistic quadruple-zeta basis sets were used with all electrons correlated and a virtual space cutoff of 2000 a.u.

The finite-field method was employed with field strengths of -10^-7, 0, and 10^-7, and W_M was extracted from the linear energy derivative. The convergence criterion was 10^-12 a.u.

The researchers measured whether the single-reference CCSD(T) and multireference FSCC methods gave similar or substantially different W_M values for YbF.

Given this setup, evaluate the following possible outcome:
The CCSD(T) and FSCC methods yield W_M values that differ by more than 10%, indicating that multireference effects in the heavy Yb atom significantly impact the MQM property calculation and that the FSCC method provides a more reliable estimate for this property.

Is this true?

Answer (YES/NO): NO